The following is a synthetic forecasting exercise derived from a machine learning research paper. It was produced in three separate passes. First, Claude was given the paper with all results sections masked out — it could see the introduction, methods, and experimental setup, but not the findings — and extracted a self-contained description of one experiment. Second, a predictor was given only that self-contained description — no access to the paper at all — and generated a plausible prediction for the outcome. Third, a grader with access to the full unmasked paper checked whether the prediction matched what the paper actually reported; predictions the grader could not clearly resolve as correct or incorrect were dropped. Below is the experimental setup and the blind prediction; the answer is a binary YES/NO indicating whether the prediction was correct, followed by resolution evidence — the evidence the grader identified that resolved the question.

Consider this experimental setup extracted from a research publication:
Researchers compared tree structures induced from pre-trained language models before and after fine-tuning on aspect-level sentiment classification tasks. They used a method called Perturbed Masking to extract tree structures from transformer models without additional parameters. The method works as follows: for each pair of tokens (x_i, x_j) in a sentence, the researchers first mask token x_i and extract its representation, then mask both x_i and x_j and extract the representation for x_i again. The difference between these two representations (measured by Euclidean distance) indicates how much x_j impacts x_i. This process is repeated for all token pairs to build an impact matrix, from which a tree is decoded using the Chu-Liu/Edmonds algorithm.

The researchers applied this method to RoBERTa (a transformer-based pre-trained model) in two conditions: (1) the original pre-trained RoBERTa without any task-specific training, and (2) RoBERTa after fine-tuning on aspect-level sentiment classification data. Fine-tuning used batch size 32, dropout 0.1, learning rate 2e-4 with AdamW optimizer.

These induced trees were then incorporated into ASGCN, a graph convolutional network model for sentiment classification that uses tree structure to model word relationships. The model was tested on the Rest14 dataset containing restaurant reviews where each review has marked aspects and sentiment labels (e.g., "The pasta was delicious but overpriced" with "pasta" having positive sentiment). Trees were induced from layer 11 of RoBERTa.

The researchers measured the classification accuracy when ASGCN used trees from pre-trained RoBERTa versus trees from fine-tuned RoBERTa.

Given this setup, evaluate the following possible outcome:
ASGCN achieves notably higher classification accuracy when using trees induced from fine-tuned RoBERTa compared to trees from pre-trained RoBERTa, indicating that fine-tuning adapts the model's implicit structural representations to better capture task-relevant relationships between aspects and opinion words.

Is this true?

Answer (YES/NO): YES